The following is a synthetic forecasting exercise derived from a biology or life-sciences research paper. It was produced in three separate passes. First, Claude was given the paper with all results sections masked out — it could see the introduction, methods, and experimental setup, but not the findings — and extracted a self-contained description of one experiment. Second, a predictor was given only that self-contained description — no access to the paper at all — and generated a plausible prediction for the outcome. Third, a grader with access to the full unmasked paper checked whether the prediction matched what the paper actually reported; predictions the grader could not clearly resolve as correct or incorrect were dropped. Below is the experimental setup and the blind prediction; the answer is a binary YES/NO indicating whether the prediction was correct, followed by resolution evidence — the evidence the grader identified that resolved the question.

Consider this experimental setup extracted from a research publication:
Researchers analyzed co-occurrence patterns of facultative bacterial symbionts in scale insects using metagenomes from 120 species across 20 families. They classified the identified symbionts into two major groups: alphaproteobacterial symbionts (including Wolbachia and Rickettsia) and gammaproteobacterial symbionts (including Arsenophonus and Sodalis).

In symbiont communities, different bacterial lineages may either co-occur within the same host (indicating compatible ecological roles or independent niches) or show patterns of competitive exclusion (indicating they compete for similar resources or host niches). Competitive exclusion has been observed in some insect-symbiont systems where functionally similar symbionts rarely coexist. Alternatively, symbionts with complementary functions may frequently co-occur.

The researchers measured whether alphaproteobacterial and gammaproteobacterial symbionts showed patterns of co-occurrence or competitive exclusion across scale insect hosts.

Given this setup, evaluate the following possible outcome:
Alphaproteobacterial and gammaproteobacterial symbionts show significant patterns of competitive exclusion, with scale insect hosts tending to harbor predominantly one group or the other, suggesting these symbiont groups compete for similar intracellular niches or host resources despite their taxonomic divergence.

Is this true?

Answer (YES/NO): NO